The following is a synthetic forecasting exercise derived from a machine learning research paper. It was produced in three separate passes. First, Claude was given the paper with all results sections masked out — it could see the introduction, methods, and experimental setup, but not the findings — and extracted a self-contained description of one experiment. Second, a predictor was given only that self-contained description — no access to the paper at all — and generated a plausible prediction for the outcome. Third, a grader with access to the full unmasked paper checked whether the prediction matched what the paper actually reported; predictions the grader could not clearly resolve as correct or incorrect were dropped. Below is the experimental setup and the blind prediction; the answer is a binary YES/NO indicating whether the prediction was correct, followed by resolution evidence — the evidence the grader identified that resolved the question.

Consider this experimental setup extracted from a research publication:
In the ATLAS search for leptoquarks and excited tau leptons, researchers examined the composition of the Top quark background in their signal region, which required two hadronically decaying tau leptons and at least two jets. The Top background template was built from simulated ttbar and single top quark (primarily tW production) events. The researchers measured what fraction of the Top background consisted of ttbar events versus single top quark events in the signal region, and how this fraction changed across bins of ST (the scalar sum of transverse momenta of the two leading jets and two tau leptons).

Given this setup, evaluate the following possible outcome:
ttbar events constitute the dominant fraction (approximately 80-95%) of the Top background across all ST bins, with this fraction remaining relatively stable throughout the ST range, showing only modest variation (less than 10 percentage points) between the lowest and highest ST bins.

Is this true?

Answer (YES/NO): NO